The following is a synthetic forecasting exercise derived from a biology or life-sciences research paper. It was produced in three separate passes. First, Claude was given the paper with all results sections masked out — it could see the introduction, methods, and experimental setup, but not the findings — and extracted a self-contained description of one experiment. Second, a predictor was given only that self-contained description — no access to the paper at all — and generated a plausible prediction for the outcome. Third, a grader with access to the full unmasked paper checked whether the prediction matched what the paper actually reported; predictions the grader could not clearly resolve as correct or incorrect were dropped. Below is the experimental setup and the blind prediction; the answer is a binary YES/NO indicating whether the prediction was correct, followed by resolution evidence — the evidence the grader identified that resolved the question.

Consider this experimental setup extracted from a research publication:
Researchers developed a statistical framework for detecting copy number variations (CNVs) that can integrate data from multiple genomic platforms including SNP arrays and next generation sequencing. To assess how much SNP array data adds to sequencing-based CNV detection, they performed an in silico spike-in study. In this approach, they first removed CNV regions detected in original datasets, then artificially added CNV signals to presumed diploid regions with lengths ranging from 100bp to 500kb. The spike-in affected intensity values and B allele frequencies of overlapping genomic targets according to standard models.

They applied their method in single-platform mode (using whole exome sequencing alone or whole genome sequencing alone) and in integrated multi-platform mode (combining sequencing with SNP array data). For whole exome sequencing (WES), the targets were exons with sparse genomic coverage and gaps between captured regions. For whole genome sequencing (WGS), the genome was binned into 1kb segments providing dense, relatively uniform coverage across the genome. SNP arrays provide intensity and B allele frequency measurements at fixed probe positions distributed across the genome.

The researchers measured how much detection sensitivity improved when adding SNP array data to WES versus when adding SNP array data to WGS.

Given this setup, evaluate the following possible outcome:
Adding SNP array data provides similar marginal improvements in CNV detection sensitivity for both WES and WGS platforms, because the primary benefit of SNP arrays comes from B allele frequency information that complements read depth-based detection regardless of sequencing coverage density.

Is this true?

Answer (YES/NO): NO